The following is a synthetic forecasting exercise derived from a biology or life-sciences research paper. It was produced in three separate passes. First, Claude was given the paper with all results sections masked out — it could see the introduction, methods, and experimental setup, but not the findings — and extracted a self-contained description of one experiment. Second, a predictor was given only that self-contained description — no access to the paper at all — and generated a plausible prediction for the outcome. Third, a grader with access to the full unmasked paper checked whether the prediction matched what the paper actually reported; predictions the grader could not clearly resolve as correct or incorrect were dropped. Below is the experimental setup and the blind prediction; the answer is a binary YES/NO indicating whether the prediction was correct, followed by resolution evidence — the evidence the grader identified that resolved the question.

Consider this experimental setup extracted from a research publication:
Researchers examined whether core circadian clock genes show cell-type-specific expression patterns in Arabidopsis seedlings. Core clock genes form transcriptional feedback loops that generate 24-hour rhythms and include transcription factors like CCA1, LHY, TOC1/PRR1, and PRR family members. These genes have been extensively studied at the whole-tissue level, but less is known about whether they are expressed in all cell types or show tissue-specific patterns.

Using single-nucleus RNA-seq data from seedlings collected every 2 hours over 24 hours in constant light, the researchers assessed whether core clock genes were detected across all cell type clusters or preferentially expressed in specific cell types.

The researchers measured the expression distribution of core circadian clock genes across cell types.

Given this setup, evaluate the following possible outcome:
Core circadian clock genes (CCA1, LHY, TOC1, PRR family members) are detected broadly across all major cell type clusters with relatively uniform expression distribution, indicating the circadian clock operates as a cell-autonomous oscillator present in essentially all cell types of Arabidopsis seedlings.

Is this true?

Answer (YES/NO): NO